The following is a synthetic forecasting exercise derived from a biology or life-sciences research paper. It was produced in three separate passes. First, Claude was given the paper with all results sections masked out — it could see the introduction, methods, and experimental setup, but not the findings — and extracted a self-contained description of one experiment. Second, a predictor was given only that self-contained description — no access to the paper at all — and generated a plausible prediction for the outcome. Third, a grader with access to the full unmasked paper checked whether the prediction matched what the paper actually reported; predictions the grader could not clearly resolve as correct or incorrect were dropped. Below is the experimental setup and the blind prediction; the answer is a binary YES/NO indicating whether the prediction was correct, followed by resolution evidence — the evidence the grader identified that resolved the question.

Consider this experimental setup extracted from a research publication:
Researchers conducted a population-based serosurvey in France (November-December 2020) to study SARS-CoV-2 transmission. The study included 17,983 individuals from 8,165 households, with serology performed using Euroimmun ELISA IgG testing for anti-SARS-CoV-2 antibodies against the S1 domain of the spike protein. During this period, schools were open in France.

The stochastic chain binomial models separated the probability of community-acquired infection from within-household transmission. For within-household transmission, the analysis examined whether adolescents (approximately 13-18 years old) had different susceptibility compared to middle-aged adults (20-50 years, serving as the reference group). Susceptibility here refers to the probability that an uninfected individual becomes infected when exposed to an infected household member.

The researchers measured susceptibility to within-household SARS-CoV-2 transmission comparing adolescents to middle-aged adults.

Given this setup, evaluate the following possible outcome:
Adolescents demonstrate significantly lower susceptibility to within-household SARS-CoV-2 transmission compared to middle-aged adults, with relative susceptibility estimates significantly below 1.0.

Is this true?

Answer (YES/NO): NO